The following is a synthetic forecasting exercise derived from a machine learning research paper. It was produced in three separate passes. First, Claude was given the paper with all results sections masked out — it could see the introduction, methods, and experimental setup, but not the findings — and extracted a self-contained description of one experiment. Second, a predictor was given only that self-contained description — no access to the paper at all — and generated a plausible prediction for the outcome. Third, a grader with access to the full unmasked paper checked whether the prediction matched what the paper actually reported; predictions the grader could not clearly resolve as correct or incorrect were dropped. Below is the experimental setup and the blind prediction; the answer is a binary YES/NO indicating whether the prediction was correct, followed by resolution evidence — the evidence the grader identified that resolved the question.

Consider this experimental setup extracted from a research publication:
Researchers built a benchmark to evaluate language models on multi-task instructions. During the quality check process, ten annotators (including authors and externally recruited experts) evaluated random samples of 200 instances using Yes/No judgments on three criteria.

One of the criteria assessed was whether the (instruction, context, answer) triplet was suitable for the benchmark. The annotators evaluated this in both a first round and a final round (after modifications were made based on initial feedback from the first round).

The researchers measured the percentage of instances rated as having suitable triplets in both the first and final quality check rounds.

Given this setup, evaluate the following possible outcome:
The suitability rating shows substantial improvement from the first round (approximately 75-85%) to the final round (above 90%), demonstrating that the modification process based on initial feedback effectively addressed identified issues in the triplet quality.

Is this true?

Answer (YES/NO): NO